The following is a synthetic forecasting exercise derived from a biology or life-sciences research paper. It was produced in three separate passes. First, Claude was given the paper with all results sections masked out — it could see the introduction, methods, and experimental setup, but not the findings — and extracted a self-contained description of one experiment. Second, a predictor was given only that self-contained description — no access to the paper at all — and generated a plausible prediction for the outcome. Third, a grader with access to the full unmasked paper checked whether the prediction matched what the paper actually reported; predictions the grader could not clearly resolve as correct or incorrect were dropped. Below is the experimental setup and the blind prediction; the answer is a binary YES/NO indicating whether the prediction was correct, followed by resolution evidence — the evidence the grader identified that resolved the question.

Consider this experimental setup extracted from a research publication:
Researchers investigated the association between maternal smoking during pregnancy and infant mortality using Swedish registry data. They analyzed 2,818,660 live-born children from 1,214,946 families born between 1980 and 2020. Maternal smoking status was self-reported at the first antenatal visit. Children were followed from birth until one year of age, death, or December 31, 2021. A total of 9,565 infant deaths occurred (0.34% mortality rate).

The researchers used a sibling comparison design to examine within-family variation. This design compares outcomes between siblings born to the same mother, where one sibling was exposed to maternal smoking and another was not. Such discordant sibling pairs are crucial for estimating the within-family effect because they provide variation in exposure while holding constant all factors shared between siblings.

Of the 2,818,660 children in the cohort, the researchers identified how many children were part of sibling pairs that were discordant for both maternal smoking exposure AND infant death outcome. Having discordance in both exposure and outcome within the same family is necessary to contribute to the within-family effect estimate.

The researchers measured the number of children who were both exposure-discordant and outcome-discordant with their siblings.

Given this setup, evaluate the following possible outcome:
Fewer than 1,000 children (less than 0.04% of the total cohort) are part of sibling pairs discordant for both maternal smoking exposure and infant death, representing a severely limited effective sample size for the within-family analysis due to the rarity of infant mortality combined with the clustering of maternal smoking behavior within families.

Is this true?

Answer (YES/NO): NO